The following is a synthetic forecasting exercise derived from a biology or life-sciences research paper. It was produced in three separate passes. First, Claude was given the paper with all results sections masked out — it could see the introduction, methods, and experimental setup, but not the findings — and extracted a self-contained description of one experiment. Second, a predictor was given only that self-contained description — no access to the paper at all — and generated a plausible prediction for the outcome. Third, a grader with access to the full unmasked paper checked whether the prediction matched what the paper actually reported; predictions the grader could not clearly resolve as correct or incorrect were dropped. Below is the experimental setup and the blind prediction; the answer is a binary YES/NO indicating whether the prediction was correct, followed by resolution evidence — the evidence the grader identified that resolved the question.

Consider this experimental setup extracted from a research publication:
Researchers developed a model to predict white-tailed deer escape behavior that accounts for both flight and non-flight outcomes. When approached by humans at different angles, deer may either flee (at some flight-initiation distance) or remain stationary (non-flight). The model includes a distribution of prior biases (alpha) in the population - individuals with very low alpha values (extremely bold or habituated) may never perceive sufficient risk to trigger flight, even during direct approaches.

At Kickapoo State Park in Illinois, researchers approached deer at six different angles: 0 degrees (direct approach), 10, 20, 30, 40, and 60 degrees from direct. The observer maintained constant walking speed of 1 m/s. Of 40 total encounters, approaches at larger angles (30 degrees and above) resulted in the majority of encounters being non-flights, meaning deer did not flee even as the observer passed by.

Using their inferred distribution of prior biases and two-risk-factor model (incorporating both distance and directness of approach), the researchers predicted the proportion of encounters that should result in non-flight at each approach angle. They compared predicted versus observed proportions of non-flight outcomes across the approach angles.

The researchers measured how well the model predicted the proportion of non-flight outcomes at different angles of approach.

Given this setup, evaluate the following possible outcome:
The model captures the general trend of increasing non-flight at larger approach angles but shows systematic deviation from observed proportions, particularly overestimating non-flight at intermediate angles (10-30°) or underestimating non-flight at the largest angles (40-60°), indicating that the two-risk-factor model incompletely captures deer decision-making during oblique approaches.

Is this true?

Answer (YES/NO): NO